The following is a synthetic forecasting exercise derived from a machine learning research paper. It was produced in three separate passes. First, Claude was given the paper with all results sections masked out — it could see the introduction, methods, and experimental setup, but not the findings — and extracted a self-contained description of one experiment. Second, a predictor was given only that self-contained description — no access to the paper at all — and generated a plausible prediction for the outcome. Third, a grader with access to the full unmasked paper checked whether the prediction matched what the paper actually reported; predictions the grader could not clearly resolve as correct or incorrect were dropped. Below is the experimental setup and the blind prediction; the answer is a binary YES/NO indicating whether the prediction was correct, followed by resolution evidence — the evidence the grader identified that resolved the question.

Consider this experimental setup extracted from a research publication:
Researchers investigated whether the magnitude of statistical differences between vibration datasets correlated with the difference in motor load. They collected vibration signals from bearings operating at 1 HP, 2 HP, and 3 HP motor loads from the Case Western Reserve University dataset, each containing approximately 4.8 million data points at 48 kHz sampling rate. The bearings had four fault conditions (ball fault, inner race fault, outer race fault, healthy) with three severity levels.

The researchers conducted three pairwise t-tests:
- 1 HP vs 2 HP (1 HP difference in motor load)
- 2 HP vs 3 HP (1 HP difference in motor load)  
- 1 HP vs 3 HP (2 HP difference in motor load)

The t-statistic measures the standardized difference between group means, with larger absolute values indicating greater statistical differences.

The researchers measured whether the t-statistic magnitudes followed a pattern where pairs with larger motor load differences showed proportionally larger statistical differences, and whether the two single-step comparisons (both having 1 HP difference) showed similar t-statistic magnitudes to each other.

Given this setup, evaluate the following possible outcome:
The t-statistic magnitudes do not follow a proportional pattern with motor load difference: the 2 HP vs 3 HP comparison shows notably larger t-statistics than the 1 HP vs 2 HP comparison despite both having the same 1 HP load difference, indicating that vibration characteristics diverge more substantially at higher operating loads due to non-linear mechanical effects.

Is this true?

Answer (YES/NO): YES